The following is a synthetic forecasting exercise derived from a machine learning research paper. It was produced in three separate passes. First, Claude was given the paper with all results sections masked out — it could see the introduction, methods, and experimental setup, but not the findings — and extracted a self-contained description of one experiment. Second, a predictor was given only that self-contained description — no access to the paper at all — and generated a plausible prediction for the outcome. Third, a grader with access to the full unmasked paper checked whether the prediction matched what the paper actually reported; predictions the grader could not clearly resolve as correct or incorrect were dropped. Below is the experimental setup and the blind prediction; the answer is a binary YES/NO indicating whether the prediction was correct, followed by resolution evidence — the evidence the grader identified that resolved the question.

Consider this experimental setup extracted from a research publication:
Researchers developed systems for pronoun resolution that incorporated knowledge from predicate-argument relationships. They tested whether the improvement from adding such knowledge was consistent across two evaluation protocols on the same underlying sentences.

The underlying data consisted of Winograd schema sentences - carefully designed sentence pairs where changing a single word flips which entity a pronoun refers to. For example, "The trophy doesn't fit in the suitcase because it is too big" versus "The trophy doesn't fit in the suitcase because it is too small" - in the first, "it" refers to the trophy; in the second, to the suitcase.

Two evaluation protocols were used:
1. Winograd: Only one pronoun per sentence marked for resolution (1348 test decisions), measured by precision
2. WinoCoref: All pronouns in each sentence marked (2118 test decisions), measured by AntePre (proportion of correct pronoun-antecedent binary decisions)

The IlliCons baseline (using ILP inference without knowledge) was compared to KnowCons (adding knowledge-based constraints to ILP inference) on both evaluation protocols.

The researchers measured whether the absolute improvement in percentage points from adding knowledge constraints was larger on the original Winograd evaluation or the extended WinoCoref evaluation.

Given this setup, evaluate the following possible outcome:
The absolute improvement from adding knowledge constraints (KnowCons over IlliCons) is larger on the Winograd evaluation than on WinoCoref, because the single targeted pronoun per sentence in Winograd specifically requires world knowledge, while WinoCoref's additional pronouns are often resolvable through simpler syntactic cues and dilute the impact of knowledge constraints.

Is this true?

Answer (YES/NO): YES